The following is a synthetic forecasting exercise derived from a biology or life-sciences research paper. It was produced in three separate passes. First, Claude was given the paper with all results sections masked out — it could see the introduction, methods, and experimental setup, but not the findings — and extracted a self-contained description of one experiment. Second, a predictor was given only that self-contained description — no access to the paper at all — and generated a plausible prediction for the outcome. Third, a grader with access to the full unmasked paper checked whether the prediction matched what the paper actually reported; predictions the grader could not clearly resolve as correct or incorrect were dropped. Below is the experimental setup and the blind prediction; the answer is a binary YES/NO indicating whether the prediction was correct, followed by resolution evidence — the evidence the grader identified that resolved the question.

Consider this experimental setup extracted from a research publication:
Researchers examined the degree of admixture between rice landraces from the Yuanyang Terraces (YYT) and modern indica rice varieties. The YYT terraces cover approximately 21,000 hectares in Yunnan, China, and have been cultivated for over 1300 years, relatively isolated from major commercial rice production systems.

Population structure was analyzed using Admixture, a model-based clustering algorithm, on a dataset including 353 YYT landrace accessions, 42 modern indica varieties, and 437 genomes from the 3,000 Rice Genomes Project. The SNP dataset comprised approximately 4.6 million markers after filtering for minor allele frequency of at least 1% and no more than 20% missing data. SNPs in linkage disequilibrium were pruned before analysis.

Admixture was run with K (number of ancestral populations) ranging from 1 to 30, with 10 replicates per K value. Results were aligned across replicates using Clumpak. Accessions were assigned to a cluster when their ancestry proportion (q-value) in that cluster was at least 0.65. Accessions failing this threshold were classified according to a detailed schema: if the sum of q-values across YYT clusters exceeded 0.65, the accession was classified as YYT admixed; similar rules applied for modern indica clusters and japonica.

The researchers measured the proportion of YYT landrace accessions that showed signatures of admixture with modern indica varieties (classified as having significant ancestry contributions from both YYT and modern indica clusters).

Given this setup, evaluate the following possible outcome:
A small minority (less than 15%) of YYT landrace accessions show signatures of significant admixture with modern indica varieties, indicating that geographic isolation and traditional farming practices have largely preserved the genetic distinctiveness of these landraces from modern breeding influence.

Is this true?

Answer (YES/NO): YES